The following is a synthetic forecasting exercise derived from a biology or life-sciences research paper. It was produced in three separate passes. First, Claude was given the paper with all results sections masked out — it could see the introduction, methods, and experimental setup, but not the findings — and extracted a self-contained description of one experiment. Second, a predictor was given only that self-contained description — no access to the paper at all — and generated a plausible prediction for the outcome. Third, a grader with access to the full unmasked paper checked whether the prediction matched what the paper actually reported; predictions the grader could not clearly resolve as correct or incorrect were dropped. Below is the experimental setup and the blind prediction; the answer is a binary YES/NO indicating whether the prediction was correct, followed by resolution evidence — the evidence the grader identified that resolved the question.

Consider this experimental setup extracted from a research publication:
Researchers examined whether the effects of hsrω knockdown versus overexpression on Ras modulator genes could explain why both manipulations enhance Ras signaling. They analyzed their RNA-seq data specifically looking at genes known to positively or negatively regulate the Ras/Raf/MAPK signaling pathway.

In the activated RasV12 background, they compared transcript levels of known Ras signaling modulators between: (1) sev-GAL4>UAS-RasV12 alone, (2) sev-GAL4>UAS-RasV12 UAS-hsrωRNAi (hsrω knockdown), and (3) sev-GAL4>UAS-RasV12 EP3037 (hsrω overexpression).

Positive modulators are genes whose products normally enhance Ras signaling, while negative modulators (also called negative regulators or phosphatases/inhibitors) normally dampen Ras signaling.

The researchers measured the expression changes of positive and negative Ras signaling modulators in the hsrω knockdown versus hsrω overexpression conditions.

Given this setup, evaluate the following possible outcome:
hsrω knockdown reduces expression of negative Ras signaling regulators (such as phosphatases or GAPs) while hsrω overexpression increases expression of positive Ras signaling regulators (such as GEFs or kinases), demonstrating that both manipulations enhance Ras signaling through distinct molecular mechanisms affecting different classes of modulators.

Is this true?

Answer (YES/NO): NO